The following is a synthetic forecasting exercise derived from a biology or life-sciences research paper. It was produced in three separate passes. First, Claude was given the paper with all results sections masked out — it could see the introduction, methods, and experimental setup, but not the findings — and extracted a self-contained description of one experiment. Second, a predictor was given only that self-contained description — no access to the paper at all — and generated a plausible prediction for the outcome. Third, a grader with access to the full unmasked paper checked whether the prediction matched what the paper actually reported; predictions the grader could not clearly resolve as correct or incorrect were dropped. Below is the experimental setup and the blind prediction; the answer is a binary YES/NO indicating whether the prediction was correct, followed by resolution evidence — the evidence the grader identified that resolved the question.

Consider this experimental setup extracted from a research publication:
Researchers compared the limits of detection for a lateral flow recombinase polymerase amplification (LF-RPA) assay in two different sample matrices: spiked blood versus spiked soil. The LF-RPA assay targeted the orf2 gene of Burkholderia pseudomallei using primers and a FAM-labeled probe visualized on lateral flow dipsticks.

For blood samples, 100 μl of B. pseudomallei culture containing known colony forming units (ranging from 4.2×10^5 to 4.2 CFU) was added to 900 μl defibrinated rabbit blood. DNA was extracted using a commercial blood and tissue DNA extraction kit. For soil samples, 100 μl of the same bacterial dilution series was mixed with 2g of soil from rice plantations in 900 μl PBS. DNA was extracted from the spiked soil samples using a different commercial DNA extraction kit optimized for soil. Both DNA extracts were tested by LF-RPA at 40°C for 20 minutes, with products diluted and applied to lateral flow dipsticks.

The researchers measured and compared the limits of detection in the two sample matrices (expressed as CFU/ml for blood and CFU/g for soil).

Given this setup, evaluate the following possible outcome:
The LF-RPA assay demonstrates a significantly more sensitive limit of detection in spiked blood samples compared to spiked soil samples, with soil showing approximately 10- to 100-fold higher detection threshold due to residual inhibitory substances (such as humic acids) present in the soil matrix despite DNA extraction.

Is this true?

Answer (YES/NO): NO